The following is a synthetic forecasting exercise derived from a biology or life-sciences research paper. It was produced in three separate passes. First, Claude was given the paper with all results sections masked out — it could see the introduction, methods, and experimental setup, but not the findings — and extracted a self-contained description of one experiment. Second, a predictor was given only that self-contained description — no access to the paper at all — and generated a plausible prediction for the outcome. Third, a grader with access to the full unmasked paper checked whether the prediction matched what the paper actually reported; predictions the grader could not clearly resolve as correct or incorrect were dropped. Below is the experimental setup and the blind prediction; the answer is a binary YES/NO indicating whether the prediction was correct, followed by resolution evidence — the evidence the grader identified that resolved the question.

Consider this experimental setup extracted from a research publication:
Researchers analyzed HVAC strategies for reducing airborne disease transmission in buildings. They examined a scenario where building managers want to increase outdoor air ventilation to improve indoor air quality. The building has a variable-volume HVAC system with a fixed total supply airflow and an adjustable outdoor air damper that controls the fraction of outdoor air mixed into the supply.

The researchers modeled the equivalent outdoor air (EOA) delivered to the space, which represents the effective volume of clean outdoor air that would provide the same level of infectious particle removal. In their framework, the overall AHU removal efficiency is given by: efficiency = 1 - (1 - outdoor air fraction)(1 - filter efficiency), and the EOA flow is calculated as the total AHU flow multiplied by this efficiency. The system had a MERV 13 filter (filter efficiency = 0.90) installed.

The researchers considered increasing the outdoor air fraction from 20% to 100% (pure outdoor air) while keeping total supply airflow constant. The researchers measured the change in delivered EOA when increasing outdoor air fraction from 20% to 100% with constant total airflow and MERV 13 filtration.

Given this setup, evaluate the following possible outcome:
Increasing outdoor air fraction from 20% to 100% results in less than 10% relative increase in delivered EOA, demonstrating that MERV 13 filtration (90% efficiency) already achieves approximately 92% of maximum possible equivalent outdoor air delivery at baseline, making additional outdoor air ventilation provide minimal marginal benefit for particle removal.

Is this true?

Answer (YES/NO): YES